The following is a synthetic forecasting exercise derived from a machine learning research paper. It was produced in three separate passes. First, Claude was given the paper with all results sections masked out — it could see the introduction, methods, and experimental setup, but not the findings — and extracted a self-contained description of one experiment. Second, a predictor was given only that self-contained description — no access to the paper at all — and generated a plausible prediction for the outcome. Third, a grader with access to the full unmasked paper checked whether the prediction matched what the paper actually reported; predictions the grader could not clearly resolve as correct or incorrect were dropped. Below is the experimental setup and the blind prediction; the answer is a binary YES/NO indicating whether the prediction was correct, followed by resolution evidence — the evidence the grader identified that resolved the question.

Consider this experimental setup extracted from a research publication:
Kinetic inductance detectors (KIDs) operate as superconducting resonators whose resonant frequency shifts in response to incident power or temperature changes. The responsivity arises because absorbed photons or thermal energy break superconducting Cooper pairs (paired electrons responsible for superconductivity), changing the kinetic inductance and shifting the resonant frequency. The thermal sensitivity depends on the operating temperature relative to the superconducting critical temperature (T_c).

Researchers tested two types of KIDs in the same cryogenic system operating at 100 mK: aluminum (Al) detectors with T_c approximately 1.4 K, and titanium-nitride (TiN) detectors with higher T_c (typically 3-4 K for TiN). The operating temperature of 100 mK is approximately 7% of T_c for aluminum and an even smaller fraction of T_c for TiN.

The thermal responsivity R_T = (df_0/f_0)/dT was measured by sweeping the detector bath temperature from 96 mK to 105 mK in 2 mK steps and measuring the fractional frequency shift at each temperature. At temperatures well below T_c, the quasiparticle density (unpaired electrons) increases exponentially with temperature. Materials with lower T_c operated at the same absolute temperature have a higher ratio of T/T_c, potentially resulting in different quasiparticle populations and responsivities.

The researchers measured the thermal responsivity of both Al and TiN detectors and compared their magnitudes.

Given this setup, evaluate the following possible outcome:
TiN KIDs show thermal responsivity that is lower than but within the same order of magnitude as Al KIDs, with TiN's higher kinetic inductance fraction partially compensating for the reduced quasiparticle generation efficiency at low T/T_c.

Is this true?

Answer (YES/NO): NO